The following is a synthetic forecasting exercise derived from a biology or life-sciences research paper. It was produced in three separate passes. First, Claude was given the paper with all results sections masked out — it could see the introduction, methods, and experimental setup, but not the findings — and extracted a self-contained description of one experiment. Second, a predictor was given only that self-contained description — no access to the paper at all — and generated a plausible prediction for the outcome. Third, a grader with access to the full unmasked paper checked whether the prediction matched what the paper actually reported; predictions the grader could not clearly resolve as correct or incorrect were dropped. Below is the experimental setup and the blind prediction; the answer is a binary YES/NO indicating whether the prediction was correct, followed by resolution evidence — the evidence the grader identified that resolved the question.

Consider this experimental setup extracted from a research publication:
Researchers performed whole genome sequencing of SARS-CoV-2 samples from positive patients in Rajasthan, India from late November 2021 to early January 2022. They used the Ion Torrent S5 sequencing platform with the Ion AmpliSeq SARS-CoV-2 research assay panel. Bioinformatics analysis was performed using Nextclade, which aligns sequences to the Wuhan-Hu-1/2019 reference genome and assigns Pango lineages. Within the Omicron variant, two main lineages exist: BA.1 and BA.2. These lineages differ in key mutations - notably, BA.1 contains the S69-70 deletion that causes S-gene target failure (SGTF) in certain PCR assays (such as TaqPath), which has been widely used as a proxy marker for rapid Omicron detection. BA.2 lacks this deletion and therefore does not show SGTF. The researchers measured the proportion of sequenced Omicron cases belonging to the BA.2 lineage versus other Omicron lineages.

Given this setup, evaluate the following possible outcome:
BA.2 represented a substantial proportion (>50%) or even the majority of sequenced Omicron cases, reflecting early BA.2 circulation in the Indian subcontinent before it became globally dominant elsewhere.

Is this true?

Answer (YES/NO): NO